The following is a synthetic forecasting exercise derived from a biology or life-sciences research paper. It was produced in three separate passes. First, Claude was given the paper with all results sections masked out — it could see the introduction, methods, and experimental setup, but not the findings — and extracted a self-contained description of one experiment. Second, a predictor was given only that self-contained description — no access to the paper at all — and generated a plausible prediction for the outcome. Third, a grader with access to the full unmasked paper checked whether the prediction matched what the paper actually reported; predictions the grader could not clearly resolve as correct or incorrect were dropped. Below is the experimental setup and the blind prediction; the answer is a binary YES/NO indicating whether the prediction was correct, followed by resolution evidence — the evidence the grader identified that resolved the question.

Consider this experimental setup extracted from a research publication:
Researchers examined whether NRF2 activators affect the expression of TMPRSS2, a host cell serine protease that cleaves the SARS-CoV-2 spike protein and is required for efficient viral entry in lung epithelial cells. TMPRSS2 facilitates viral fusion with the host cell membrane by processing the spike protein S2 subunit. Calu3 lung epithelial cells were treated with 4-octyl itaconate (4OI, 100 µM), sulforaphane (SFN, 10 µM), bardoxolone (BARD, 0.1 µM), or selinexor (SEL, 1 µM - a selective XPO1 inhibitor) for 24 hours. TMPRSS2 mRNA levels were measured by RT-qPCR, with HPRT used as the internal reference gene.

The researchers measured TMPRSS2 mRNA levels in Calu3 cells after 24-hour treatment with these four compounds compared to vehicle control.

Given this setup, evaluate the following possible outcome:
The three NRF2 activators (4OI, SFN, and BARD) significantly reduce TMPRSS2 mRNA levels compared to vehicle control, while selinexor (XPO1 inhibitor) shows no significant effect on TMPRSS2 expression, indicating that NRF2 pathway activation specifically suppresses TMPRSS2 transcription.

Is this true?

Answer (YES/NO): NO